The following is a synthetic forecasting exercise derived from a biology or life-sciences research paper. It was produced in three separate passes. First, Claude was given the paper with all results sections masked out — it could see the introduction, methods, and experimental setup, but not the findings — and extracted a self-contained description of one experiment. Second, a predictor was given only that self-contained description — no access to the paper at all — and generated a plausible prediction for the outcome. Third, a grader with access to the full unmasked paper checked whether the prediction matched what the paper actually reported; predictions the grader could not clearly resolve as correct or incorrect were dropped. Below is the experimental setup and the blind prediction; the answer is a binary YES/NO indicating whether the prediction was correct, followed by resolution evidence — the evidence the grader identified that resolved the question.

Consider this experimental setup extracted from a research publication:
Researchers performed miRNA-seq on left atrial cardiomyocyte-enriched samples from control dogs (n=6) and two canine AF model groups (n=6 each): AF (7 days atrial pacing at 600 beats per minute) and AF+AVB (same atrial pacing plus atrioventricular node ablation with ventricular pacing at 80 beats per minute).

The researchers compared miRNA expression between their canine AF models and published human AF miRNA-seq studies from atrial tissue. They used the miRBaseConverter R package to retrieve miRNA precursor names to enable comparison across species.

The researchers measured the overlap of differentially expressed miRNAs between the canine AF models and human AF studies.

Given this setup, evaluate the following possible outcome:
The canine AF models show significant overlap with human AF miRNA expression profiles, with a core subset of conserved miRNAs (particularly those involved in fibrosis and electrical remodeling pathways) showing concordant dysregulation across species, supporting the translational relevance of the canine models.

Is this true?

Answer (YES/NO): NO